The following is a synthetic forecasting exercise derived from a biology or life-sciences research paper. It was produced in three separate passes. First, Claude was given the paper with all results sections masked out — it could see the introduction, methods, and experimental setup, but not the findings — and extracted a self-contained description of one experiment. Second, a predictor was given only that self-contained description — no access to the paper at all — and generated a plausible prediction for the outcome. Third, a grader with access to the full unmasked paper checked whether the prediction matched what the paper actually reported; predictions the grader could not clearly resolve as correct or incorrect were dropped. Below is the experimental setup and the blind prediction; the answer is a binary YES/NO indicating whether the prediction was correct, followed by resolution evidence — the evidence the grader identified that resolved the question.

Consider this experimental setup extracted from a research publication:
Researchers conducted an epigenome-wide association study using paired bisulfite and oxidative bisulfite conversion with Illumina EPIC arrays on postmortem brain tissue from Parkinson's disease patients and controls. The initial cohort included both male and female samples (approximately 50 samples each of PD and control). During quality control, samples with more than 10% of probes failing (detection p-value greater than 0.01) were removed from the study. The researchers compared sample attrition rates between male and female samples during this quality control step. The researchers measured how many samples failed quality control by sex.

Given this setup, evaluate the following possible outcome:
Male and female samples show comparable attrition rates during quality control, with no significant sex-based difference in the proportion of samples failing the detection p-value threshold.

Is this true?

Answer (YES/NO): NO